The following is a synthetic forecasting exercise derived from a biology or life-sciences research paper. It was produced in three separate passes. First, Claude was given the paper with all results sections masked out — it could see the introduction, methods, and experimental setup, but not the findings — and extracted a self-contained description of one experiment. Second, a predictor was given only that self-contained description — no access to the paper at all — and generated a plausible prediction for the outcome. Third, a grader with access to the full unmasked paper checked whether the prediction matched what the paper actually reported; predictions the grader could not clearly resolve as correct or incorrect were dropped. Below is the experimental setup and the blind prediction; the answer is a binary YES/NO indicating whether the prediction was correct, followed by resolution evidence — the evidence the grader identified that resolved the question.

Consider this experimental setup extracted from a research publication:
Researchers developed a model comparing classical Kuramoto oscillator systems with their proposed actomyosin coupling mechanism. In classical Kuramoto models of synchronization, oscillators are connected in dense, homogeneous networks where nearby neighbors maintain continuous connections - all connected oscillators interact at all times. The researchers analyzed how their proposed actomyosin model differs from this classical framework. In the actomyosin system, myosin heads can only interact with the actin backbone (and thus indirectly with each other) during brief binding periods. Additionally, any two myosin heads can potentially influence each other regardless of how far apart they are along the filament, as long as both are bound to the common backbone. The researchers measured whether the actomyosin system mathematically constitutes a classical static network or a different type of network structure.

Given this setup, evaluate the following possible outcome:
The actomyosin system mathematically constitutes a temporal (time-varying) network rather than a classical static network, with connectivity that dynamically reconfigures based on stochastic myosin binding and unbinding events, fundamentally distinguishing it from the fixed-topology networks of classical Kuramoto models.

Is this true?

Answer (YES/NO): NO